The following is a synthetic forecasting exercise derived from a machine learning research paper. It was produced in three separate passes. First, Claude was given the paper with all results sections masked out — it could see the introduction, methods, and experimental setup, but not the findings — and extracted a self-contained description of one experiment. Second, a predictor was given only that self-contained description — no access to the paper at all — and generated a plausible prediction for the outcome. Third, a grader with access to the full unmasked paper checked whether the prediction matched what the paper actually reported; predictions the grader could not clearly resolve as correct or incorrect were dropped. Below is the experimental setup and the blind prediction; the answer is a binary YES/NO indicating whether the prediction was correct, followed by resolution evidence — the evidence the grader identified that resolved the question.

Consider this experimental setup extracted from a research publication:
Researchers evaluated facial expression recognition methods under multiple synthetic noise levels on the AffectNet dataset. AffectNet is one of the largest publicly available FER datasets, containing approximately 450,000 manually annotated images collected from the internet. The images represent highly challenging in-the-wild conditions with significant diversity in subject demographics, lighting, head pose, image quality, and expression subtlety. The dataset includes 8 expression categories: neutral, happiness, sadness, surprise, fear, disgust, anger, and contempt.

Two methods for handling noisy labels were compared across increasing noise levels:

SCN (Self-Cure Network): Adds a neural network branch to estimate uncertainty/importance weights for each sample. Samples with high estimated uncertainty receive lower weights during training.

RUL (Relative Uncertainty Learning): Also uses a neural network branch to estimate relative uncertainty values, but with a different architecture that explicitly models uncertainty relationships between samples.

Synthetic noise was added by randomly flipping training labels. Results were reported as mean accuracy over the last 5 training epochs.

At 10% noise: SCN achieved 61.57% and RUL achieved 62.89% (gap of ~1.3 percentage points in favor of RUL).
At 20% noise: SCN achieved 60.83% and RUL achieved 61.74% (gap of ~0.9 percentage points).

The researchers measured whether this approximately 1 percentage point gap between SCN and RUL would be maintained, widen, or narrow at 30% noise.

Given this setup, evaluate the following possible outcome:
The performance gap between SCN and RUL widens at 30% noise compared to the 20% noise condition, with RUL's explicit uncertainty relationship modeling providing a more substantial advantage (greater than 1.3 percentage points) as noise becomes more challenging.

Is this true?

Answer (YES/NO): YES